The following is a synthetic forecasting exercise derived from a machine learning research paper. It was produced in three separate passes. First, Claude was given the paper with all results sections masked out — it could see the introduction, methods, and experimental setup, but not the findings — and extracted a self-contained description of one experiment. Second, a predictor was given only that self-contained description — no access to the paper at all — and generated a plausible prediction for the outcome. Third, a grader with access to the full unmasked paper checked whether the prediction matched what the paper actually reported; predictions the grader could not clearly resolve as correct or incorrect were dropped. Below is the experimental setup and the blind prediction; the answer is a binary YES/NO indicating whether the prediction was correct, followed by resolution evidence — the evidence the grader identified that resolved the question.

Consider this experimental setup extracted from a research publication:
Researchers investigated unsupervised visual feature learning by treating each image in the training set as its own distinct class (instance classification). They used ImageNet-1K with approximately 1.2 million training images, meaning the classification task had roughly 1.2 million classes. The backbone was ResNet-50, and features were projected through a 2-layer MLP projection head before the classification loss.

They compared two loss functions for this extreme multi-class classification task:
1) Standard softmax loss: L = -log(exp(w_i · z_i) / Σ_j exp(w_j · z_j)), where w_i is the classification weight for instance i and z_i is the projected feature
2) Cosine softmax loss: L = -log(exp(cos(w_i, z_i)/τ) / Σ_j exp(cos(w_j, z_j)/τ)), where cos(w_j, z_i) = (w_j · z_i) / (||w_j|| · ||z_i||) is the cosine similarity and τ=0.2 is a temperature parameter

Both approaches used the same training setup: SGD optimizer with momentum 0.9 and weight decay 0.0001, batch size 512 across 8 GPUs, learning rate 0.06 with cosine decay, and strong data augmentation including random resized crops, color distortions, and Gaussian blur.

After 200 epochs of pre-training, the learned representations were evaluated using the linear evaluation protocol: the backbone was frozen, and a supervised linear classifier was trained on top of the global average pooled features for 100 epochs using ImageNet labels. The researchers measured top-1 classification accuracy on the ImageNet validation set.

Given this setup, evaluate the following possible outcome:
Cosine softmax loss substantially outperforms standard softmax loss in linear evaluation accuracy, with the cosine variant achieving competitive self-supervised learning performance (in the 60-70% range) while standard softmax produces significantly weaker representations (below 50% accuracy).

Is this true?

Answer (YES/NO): YES